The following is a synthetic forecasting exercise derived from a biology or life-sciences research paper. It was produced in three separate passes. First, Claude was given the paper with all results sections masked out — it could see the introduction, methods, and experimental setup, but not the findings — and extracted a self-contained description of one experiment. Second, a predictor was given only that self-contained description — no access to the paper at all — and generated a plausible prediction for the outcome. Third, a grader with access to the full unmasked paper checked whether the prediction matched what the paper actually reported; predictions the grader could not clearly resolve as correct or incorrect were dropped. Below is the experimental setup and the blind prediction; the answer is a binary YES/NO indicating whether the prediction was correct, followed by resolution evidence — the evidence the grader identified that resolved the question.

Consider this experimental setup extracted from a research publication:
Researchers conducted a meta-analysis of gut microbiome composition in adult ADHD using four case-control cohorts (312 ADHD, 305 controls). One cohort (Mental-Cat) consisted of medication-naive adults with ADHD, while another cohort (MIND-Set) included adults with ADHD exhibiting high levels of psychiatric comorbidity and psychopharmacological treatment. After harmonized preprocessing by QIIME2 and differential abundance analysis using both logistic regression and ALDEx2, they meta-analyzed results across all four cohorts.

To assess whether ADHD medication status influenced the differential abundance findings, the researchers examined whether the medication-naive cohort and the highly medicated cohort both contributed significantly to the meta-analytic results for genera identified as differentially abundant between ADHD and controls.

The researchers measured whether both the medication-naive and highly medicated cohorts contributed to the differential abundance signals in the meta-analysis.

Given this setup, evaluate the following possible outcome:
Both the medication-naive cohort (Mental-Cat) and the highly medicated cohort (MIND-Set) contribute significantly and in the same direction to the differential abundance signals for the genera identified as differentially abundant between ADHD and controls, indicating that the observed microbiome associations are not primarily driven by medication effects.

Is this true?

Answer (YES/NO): YES